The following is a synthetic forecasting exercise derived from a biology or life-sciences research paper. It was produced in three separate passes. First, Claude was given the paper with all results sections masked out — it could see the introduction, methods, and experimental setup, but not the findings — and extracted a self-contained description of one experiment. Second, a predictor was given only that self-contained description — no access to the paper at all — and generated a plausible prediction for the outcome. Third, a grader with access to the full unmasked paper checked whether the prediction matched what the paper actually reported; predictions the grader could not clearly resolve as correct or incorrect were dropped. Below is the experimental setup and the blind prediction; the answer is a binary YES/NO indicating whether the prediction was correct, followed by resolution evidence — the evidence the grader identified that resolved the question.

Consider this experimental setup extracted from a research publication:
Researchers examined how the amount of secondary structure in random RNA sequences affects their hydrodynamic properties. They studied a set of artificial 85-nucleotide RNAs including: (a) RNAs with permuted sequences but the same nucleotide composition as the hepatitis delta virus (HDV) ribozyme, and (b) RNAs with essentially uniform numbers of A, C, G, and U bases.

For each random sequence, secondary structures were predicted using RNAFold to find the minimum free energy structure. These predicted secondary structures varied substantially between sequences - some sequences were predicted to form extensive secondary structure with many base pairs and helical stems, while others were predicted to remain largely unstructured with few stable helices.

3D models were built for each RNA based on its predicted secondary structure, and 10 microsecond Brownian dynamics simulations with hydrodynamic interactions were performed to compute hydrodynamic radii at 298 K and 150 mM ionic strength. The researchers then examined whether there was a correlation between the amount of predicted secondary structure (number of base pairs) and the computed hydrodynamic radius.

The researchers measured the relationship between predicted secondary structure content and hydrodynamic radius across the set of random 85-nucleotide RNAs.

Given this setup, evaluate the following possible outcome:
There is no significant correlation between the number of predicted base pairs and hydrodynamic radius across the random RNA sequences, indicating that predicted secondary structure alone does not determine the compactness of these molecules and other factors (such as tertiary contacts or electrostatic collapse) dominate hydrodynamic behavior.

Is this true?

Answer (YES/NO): NO